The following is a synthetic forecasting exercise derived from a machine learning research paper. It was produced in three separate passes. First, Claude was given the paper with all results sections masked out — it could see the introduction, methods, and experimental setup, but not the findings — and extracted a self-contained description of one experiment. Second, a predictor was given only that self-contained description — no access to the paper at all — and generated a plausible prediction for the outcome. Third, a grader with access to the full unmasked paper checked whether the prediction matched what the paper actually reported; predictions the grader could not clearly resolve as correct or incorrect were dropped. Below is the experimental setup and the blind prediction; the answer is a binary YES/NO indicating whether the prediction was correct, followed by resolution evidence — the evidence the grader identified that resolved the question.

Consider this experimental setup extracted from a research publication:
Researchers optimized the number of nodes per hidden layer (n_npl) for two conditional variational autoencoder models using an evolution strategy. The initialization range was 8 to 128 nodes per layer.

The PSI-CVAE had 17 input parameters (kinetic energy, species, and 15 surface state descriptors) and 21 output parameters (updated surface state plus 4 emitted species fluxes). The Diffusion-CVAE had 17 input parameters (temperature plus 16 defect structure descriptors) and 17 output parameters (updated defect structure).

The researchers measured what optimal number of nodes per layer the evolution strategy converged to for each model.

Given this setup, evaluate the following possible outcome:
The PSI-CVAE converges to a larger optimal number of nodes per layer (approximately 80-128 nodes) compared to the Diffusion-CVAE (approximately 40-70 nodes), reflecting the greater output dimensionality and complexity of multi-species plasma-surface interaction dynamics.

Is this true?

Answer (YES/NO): NO